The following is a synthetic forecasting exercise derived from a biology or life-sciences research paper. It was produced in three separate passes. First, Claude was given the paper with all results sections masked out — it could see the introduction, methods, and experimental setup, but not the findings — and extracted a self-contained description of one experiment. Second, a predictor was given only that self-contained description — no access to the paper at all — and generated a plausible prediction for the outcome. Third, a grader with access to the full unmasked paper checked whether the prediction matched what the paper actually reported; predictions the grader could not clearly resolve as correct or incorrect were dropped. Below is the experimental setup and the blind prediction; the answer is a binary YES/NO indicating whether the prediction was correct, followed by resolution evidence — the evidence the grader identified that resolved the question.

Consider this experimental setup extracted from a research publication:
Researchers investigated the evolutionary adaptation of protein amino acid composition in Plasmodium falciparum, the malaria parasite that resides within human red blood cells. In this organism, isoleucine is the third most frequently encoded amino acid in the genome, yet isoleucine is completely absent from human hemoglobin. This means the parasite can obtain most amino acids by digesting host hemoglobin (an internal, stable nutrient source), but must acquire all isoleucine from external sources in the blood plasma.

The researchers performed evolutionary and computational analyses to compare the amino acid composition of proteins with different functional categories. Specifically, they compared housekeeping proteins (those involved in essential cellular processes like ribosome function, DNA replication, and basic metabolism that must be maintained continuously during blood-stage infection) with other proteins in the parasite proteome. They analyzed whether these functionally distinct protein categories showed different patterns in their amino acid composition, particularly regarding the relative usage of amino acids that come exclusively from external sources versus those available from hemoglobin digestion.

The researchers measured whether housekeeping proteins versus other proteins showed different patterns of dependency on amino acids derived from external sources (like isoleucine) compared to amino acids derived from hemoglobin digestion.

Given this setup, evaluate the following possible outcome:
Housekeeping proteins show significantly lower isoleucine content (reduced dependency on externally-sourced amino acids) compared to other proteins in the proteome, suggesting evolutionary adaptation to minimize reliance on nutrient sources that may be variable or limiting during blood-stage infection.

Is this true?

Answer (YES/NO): YES